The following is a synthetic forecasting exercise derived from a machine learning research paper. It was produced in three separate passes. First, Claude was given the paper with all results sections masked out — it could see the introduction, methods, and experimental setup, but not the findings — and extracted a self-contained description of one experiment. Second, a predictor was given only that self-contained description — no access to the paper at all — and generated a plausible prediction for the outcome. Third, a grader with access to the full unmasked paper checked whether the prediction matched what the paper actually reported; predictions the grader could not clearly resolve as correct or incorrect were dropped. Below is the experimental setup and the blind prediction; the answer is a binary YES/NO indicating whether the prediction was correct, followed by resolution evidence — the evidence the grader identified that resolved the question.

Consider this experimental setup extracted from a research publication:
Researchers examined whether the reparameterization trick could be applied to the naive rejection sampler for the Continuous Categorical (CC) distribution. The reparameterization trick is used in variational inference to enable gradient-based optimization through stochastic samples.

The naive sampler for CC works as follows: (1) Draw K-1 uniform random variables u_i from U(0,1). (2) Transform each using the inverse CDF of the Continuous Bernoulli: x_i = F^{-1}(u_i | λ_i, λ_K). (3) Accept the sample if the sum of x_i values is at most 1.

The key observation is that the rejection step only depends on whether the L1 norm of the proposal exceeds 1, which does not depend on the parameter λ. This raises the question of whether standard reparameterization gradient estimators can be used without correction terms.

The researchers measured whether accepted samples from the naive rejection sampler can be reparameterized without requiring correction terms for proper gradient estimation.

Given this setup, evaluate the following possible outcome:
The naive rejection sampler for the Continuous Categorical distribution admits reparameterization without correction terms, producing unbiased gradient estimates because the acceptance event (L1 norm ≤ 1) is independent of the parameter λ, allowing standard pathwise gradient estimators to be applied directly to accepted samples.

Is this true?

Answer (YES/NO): YES